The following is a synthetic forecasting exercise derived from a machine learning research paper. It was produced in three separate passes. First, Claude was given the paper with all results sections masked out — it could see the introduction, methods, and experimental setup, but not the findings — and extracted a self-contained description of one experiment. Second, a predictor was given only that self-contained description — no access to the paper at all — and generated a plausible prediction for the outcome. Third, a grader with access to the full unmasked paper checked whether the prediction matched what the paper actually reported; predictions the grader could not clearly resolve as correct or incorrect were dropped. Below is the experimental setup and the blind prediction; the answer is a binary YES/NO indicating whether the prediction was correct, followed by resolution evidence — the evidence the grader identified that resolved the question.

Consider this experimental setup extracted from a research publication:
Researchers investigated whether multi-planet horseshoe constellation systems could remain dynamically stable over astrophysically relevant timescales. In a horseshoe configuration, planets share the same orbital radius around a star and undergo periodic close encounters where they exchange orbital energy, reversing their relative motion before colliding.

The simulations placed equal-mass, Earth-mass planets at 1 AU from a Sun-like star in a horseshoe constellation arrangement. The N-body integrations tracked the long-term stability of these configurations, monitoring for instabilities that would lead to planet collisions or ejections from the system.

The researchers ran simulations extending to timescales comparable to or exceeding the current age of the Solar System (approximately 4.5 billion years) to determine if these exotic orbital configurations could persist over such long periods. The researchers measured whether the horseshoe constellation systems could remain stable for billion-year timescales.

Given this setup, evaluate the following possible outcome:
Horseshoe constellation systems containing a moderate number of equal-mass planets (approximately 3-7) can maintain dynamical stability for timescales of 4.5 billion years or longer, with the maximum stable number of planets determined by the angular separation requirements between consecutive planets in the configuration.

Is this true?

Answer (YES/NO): NO